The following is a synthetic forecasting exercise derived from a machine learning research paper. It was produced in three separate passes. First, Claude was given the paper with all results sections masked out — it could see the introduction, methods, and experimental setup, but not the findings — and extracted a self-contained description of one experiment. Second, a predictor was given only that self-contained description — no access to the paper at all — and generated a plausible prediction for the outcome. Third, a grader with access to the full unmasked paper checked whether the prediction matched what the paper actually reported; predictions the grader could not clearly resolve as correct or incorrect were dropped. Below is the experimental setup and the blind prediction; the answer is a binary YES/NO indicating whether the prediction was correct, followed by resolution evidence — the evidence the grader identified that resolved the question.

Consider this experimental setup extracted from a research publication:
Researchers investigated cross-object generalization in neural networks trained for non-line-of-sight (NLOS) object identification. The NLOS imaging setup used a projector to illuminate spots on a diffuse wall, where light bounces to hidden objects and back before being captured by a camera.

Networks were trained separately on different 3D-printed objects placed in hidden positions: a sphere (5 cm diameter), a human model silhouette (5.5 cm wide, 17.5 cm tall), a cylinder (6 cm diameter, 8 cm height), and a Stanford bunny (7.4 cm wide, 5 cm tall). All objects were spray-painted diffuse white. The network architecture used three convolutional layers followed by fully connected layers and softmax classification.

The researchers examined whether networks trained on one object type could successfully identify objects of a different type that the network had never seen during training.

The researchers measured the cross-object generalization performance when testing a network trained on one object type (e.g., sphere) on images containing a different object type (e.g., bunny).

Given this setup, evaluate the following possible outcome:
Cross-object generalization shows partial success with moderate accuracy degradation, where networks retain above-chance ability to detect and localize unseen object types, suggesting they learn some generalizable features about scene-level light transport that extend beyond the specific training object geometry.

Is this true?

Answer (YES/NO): YES